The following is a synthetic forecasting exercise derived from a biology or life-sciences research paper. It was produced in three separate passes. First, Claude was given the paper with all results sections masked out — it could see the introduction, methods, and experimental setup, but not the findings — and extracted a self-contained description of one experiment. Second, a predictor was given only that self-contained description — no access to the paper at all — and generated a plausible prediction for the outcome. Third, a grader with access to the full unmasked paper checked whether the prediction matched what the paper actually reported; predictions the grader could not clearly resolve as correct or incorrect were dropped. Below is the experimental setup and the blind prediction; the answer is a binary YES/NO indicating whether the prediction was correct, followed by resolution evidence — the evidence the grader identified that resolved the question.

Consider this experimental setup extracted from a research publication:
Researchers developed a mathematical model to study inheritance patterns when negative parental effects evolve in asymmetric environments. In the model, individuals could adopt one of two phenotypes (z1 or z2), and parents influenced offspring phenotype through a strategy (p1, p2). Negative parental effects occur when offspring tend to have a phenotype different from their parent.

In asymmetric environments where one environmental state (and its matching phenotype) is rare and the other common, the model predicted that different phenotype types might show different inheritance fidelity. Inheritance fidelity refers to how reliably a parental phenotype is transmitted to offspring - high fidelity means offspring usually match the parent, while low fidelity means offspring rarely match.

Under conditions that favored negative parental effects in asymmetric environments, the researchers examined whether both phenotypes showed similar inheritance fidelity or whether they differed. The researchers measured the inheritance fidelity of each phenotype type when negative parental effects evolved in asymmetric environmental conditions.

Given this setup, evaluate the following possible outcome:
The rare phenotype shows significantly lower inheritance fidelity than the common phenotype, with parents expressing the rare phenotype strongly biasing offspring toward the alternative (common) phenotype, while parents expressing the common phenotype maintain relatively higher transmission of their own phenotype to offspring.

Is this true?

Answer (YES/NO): YES